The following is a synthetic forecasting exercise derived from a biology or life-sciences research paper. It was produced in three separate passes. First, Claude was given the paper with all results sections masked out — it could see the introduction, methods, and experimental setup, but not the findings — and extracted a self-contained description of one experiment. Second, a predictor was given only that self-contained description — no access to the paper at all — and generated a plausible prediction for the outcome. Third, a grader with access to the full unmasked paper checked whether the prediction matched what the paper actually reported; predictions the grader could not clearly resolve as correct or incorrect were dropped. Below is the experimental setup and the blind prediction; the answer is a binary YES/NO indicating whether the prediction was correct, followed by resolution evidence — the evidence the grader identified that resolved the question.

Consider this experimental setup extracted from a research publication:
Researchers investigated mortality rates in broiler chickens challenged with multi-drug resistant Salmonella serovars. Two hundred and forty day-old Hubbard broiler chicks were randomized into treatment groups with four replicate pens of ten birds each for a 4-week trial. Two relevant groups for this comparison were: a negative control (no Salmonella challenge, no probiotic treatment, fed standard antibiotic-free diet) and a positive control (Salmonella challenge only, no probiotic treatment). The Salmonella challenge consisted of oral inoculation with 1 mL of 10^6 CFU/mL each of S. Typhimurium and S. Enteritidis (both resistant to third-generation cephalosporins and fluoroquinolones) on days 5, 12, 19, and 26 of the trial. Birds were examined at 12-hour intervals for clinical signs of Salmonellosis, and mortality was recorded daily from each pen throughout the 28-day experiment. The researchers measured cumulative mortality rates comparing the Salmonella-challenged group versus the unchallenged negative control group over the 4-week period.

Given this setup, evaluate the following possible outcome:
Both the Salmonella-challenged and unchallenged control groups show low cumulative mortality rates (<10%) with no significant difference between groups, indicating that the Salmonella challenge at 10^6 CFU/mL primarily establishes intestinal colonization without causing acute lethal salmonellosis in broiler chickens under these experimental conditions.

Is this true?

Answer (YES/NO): NO